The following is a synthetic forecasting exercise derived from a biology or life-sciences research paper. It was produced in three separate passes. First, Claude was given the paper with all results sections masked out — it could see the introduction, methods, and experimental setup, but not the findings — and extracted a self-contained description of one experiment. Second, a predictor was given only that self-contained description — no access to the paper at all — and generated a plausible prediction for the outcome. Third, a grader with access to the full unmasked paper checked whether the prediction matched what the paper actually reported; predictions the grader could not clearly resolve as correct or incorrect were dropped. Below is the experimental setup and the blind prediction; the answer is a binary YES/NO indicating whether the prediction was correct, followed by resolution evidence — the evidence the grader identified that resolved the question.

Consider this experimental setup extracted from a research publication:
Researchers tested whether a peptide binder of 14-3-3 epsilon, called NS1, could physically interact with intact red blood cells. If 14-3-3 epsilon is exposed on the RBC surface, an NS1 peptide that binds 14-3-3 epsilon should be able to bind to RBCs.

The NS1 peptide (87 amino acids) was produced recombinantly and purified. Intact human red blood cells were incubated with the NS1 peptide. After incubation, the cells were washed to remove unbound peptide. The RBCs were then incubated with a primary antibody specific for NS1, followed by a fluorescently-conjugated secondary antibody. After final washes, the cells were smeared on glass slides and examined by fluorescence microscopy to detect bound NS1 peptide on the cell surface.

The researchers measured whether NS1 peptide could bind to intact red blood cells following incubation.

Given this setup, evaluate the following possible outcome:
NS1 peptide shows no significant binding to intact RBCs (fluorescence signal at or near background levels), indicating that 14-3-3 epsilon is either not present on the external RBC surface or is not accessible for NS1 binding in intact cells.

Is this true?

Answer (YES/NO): NO